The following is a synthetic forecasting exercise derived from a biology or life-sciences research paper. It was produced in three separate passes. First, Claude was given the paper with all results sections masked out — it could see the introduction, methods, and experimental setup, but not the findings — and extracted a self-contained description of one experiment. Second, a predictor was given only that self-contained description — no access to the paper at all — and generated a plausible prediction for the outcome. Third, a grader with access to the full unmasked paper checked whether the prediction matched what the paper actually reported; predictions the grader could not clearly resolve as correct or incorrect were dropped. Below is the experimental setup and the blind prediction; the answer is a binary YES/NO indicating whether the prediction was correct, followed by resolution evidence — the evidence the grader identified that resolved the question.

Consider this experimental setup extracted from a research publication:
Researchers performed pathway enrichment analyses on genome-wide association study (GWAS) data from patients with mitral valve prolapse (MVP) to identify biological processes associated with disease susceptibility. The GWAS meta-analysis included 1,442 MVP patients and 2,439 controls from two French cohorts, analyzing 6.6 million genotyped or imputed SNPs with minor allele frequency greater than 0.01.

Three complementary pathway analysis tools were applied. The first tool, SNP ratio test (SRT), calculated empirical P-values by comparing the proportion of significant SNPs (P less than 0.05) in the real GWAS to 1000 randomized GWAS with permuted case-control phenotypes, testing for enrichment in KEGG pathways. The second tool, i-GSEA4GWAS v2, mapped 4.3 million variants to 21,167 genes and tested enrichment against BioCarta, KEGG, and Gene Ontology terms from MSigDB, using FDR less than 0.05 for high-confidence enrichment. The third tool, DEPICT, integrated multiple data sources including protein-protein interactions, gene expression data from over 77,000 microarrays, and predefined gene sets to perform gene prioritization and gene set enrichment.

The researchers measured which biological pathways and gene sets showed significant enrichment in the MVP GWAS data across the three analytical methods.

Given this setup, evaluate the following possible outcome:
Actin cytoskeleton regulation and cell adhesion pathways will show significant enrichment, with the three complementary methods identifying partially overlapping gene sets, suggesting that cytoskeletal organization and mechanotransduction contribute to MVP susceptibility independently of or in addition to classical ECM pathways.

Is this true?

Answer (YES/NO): YES